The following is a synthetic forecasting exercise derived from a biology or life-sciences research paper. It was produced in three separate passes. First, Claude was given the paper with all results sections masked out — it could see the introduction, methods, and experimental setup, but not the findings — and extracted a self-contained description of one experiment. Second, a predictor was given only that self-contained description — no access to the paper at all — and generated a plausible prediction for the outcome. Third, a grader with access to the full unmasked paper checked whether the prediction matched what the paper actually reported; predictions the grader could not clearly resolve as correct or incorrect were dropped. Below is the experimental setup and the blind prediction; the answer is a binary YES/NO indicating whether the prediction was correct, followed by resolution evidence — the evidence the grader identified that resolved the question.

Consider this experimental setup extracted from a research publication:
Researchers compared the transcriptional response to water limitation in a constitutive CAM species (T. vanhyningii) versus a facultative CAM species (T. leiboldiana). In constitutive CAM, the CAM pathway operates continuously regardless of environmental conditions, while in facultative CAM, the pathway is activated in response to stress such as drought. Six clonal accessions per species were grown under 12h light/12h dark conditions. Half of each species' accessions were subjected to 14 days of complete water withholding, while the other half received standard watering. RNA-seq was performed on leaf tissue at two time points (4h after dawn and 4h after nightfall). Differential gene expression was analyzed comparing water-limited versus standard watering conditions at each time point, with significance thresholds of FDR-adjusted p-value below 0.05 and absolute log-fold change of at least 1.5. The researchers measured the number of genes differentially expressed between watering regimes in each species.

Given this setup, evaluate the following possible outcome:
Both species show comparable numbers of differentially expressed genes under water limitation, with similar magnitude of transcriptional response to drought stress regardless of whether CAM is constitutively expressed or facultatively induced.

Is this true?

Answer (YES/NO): NO